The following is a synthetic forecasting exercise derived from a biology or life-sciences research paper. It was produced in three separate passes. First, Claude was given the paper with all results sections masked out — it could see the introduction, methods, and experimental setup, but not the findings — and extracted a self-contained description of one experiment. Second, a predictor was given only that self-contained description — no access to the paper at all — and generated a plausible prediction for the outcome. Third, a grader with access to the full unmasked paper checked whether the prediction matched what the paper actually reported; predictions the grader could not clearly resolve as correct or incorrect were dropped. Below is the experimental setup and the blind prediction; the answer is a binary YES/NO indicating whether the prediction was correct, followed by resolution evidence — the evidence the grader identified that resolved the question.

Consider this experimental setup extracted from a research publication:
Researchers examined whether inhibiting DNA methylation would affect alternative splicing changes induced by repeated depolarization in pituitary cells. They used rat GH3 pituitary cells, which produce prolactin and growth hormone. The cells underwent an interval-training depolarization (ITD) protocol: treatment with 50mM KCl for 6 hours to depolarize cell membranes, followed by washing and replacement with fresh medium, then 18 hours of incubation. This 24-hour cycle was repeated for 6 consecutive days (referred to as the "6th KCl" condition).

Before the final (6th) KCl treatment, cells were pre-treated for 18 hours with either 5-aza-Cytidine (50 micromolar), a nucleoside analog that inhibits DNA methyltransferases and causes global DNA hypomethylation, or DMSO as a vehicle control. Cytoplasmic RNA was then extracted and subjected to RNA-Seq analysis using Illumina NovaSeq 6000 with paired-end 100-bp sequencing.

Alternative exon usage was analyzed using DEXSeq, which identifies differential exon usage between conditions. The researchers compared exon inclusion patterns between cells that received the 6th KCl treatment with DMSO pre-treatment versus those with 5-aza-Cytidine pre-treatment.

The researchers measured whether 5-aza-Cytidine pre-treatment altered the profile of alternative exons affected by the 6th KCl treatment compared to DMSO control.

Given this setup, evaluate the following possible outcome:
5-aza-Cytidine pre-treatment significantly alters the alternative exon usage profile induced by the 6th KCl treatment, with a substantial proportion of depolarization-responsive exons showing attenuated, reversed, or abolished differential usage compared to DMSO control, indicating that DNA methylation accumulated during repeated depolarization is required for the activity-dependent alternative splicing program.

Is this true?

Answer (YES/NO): YES